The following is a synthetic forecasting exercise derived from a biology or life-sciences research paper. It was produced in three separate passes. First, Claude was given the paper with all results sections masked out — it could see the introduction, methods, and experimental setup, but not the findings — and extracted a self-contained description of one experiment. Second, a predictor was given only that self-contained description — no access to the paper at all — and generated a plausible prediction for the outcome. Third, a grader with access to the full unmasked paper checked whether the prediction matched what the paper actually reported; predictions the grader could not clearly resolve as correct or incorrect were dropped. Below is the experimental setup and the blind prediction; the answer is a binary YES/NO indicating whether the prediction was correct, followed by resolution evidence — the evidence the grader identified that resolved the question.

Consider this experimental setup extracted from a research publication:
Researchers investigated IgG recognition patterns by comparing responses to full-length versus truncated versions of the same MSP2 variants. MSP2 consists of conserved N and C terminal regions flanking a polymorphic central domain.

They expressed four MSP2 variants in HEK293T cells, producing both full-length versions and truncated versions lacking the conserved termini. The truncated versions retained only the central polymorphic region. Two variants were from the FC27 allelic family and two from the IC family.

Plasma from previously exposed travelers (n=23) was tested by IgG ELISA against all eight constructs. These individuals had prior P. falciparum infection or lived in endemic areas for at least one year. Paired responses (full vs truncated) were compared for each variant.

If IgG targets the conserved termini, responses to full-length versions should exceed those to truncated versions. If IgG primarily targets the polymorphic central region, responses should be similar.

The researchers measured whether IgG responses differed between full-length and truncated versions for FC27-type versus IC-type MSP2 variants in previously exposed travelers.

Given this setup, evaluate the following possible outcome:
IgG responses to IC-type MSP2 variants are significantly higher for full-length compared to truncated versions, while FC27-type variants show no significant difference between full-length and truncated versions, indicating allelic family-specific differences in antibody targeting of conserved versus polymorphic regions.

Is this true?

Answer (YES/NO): NO